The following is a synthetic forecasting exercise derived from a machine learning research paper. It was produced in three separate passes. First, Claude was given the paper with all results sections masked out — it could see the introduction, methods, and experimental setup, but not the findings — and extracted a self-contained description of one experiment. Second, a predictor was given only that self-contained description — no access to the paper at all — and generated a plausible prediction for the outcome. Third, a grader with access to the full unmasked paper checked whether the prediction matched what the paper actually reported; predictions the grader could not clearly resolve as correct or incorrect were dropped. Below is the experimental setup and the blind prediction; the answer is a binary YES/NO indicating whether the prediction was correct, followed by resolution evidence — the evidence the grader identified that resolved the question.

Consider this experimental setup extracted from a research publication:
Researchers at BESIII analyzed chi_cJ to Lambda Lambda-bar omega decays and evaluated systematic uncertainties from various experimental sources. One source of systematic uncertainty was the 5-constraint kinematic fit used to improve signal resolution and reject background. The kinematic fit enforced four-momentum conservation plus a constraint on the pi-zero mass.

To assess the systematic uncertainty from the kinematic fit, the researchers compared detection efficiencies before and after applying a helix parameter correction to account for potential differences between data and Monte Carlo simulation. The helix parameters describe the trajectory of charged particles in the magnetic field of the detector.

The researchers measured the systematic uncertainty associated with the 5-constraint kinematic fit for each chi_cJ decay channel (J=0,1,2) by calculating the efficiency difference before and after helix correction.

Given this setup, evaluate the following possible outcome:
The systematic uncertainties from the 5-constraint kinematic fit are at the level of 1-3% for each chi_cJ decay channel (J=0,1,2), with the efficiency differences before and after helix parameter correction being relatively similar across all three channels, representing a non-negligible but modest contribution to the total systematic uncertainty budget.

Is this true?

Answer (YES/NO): NO